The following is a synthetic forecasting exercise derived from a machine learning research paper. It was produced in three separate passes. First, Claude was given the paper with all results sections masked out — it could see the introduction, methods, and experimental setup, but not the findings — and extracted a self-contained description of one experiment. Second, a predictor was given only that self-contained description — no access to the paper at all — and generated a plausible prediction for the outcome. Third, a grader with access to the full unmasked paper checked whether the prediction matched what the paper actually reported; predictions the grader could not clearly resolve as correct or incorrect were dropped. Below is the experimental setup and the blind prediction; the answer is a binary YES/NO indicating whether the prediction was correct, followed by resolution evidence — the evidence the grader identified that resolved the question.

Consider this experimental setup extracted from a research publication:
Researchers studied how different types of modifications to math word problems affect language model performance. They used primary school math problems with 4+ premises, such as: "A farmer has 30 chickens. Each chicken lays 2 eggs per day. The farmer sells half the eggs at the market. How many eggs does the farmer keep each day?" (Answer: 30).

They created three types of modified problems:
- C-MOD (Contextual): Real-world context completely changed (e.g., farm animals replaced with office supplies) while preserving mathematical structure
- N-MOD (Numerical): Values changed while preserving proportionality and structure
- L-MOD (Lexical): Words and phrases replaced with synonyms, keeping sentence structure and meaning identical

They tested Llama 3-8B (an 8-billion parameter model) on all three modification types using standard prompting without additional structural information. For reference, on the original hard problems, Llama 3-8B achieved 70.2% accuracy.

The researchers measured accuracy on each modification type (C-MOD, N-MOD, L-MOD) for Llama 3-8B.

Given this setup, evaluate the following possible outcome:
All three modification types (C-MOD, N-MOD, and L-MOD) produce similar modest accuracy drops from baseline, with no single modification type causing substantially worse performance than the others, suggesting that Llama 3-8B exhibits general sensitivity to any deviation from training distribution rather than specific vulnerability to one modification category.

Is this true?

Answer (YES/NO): NO